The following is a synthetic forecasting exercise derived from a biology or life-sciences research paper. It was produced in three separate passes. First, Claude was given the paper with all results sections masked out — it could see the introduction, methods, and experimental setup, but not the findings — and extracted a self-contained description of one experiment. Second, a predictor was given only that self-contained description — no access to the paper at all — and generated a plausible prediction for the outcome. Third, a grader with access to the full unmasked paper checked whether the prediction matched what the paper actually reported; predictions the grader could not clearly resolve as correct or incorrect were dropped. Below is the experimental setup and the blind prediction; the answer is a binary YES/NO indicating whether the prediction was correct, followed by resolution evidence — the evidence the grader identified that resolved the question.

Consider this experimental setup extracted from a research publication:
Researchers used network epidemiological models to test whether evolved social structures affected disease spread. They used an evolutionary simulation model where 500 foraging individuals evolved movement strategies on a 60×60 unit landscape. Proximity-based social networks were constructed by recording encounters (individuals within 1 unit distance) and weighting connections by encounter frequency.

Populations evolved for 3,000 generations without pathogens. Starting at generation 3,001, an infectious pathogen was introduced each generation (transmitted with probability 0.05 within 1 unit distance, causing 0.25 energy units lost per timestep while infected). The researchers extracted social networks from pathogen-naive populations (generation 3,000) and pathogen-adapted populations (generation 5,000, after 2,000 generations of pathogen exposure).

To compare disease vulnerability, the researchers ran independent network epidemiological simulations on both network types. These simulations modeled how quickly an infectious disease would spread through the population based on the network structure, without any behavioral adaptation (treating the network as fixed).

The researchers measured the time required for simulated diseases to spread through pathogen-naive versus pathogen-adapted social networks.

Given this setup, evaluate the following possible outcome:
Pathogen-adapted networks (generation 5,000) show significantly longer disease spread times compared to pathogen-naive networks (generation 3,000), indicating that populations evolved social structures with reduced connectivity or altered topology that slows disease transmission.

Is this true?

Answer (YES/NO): YES